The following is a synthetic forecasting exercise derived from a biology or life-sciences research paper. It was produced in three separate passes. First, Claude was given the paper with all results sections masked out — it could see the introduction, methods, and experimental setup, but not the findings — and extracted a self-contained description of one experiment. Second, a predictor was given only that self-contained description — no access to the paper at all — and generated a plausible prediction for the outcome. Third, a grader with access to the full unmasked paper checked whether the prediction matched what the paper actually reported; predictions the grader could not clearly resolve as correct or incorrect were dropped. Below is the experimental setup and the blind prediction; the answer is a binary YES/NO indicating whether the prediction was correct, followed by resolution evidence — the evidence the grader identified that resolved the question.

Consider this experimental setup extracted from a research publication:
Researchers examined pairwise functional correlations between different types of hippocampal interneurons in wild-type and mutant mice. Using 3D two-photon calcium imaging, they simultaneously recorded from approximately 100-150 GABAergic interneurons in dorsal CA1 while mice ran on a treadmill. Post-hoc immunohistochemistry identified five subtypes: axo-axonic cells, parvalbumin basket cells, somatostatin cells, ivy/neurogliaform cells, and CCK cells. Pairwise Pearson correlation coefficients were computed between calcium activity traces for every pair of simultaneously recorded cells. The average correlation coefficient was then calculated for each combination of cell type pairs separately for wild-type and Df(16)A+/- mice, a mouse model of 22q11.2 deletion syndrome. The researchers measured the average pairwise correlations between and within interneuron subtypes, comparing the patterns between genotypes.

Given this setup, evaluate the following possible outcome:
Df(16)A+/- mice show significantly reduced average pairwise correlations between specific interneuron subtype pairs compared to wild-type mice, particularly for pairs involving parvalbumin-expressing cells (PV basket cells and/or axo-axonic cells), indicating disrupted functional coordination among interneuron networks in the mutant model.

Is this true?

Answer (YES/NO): NO